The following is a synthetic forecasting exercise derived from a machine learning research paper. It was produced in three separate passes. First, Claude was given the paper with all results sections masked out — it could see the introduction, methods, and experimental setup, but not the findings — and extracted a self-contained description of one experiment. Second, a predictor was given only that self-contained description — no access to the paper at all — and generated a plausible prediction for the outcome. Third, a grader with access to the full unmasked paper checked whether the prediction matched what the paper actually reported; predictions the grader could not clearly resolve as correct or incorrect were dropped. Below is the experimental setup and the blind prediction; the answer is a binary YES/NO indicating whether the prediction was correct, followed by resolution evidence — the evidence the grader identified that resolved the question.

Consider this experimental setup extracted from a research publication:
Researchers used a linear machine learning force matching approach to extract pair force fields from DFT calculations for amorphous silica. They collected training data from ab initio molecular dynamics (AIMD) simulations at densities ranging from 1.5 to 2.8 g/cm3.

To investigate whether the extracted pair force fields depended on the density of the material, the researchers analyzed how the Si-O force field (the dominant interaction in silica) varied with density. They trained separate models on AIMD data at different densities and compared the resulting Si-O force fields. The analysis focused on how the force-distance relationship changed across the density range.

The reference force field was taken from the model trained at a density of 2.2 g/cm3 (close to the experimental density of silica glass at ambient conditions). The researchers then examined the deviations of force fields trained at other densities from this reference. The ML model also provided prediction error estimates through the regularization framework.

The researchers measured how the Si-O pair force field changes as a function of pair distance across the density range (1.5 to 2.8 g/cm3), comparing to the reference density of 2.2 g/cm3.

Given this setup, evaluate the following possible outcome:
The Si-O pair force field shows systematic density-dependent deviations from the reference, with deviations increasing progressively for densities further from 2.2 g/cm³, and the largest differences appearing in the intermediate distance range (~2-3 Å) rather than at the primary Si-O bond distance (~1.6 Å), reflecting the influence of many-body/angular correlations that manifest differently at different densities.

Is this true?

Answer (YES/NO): NO